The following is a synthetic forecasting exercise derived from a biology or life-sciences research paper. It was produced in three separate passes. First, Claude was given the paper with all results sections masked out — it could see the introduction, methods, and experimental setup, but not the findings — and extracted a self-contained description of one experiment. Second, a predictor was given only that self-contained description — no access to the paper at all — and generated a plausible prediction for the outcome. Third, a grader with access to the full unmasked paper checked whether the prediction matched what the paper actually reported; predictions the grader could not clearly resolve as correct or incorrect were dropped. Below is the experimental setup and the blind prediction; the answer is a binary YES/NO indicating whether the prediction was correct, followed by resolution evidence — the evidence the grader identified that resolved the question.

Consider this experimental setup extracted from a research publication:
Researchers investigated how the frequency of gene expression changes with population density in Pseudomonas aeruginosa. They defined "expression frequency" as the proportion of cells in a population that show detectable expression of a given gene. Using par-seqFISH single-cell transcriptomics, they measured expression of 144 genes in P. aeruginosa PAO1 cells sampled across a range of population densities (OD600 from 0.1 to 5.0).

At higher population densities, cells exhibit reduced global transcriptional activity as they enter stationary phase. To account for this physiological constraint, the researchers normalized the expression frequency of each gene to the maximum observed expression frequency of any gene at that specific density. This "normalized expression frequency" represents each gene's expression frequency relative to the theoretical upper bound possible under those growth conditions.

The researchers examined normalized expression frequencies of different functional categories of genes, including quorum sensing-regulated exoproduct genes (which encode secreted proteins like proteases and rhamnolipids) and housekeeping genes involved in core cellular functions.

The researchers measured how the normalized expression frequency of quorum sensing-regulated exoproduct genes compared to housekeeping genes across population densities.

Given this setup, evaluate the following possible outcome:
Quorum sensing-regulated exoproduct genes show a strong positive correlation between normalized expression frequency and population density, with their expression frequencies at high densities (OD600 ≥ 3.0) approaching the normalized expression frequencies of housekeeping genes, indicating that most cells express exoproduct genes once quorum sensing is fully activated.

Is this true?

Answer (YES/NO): YES